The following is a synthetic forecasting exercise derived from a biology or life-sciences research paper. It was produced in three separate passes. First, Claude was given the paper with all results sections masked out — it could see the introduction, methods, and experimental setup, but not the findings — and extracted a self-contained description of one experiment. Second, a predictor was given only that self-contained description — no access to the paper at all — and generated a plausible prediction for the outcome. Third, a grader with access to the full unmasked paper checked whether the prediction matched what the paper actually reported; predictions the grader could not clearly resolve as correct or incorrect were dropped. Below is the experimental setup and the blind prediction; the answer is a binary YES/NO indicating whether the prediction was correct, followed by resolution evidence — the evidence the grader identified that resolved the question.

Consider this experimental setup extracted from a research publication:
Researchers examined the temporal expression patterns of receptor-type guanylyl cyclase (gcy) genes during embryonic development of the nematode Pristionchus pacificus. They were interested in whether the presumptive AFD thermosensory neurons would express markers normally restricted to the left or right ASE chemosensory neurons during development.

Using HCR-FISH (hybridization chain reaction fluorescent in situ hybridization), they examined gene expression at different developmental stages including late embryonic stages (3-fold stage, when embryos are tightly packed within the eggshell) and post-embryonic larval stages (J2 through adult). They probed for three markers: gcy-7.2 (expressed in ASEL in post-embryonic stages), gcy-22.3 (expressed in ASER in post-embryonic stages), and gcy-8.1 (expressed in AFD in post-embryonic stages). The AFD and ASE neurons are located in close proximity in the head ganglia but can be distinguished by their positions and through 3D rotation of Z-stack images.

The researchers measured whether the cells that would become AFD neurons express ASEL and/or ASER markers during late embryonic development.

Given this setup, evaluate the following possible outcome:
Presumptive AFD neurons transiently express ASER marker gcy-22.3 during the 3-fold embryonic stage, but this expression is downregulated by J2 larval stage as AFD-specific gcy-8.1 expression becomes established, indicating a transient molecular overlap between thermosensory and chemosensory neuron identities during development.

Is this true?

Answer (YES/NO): NO